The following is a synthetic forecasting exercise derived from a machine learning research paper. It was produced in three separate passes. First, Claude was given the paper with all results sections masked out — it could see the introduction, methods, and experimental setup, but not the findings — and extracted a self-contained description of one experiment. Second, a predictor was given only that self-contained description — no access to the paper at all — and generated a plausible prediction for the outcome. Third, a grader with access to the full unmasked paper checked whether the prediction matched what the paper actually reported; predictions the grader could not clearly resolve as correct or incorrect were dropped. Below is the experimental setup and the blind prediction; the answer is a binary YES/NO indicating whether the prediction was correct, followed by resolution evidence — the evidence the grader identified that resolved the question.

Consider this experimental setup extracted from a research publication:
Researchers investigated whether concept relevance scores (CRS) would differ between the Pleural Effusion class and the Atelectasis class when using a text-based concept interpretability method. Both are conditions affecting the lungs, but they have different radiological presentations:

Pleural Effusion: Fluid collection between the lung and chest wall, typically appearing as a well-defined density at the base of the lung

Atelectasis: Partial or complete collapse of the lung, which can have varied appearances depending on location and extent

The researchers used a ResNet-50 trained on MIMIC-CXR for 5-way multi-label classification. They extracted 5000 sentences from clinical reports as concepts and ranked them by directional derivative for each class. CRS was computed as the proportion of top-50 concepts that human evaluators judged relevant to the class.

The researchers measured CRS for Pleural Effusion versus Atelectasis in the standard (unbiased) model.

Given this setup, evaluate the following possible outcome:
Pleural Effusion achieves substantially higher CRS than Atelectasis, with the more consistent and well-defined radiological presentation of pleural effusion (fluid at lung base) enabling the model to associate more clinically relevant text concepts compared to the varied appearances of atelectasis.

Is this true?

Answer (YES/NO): YES